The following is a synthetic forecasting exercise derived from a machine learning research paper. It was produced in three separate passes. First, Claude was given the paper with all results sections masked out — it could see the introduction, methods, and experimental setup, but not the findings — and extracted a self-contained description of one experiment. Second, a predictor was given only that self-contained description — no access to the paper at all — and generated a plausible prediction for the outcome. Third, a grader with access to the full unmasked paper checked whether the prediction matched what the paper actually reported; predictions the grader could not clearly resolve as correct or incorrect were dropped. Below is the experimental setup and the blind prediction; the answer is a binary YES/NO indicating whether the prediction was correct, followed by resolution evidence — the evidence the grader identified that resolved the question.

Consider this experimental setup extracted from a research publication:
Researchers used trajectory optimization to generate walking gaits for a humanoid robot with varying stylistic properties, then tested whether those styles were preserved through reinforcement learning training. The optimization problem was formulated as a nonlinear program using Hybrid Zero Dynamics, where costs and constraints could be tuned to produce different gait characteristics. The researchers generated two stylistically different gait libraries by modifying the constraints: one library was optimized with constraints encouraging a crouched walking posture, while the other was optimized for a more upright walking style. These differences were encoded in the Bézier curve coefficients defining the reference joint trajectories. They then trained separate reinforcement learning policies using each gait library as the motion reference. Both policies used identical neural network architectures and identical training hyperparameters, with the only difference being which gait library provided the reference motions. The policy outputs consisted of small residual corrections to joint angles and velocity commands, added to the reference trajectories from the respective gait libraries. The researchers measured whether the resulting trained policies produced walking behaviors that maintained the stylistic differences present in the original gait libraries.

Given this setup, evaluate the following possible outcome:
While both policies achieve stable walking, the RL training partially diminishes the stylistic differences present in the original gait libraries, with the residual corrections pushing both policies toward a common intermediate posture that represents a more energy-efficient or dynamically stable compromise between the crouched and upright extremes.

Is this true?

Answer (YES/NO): NO